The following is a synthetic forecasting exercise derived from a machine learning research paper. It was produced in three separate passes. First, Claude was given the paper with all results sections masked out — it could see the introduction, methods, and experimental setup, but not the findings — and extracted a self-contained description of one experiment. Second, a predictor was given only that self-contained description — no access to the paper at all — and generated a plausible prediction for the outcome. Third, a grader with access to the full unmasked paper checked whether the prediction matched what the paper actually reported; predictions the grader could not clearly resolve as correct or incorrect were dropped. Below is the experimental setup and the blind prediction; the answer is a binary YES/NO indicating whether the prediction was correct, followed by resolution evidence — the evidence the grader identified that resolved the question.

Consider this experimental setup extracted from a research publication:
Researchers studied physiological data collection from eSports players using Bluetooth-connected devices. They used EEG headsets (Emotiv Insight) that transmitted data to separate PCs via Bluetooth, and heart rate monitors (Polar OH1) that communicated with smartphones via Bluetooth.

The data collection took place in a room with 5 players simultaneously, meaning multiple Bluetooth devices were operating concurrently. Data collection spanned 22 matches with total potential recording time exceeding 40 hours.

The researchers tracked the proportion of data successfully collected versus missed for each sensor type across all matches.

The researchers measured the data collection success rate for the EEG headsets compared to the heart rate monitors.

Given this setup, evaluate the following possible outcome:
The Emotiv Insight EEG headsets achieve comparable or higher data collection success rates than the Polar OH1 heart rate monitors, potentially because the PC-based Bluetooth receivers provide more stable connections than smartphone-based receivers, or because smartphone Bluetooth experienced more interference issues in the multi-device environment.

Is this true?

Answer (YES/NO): NO